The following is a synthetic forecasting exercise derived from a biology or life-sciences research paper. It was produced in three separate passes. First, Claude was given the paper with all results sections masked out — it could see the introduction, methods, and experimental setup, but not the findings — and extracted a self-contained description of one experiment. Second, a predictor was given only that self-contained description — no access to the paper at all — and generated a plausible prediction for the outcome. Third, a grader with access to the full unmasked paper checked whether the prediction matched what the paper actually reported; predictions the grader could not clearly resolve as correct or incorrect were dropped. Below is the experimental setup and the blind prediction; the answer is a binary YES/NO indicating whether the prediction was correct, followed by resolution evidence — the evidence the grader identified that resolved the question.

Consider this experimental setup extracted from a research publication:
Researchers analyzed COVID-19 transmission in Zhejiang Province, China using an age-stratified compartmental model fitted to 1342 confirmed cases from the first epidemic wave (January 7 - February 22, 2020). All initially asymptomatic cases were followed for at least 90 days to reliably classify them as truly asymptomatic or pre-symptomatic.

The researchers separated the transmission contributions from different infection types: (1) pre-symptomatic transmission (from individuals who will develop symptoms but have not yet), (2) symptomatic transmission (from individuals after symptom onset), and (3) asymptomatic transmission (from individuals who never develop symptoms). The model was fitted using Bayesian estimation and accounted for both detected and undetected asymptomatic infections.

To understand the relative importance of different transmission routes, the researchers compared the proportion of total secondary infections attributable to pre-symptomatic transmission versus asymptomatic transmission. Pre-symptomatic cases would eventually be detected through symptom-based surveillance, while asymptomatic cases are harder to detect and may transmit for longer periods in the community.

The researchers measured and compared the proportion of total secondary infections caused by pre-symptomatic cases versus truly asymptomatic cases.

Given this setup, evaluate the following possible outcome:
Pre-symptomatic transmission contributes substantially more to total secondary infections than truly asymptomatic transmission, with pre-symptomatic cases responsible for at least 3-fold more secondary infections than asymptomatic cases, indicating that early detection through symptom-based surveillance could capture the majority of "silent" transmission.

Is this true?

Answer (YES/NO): YES